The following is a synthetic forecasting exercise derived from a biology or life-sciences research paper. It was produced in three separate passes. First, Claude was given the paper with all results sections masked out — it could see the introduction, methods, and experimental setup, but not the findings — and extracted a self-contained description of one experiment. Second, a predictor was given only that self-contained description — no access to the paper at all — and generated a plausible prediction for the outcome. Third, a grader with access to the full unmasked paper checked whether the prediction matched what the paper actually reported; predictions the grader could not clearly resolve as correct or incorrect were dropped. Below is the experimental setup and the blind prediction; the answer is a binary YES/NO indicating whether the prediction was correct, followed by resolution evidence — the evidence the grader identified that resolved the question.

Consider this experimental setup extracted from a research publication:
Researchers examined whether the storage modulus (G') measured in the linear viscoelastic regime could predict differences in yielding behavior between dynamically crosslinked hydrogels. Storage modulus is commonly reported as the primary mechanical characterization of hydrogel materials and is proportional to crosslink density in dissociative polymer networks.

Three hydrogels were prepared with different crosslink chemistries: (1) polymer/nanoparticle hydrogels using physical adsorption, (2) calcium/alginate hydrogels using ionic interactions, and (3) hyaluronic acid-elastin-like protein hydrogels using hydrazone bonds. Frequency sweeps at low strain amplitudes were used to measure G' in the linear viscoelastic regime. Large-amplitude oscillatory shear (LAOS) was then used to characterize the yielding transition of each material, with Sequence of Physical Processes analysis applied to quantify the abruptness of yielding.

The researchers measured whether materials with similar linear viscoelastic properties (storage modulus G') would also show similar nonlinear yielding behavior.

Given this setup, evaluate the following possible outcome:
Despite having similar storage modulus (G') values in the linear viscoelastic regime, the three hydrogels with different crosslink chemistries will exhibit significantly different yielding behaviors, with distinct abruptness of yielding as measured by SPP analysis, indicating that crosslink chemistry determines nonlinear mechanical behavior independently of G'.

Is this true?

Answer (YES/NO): YES